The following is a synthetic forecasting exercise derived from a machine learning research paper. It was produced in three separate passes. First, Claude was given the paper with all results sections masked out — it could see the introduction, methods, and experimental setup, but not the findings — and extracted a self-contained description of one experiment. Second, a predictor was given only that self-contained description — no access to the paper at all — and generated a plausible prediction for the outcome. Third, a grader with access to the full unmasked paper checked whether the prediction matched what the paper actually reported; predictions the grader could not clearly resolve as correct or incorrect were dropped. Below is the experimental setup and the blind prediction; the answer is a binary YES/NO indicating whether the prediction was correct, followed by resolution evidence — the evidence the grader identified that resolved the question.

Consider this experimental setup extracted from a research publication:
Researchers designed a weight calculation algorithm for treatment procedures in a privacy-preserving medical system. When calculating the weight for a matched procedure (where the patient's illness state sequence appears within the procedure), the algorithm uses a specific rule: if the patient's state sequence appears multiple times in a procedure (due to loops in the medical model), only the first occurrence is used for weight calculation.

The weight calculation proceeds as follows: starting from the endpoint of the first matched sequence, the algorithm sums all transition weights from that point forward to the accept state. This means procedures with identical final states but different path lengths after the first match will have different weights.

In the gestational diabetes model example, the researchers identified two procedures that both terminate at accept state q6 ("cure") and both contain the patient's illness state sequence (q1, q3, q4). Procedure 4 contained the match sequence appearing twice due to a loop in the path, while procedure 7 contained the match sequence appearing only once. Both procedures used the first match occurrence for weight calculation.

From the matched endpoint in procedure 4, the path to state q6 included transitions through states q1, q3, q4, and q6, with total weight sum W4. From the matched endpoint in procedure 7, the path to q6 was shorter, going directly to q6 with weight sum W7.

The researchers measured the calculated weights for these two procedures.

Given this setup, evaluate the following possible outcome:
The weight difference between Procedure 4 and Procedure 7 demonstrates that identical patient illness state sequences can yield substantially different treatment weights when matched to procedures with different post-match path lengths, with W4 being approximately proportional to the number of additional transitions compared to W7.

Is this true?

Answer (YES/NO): NO